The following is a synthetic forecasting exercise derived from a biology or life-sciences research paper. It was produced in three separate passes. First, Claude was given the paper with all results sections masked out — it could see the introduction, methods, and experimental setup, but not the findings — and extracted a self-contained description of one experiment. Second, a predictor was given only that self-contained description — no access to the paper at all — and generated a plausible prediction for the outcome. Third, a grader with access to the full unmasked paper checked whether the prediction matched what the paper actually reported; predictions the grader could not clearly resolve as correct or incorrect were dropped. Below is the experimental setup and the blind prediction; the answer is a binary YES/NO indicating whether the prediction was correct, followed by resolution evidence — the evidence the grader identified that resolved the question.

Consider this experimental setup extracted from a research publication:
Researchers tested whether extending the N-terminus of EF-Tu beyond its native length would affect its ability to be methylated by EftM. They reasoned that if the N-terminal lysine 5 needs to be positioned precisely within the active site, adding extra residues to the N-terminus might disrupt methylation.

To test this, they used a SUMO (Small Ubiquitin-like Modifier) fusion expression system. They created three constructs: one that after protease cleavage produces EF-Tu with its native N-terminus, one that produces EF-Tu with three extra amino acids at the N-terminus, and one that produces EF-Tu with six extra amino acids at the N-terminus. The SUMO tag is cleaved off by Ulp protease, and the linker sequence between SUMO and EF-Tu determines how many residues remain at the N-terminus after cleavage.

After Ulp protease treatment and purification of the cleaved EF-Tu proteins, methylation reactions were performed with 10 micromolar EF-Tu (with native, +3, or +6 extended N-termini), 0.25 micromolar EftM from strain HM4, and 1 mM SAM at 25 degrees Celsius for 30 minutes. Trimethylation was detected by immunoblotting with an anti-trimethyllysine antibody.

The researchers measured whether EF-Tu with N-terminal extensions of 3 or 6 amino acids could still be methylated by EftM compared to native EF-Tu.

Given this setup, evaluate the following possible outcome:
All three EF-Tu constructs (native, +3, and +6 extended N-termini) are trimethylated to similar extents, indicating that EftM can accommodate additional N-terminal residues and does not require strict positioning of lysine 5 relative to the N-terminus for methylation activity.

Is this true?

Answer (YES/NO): NO